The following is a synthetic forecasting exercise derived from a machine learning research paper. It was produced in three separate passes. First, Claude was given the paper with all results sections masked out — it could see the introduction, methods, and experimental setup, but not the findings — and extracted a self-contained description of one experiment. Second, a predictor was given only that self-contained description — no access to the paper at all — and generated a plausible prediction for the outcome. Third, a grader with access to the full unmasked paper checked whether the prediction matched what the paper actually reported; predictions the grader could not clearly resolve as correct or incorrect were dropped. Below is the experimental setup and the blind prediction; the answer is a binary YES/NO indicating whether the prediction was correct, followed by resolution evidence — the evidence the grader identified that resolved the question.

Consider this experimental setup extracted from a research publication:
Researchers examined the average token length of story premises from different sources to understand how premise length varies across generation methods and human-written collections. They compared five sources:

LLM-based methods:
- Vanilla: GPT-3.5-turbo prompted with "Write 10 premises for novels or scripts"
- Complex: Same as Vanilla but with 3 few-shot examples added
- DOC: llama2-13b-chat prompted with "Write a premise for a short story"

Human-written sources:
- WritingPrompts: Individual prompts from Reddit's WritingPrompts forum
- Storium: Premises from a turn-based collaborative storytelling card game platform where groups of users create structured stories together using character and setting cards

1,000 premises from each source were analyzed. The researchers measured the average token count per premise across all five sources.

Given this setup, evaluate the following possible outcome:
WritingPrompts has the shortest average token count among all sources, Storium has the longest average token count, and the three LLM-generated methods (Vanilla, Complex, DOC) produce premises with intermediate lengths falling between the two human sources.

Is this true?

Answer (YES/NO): NO